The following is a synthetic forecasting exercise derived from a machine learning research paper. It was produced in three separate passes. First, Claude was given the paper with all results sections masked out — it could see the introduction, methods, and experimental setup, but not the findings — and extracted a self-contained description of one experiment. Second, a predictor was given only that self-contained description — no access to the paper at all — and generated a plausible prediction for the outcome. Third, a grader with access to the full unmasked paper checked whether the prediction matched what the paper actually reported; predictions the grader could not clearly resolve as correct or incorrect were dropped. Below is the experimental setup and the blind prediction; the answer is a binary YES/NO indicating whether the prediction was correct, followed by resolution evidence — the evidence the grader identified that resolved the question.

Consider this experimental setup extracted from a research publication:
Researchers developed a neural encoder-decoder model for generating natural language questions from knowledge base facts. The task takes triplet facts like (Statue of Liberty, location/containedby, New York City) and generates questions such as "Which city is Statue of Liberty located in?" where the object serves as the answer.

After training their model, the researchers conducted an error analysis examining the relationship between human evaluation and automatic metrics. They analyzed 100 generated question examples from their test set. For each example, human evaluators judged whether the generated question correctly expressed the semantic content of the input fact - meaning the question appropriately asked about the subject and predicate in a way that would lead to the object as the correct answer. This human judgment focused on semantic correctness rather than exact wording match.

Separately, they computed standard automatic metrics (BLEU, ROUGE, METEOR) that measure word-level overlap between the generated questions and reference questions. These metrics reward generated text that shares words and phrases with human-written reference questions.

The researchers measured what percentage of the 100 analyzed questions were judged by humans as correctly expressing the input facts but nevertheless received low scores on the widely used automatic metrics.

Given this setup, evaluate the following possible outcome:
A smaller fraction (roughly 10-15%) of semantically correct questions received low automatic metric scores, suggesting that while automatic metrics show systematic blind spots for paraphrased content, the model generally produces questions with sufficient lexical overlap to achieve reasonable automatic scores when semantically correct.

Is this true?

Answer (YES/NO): NO